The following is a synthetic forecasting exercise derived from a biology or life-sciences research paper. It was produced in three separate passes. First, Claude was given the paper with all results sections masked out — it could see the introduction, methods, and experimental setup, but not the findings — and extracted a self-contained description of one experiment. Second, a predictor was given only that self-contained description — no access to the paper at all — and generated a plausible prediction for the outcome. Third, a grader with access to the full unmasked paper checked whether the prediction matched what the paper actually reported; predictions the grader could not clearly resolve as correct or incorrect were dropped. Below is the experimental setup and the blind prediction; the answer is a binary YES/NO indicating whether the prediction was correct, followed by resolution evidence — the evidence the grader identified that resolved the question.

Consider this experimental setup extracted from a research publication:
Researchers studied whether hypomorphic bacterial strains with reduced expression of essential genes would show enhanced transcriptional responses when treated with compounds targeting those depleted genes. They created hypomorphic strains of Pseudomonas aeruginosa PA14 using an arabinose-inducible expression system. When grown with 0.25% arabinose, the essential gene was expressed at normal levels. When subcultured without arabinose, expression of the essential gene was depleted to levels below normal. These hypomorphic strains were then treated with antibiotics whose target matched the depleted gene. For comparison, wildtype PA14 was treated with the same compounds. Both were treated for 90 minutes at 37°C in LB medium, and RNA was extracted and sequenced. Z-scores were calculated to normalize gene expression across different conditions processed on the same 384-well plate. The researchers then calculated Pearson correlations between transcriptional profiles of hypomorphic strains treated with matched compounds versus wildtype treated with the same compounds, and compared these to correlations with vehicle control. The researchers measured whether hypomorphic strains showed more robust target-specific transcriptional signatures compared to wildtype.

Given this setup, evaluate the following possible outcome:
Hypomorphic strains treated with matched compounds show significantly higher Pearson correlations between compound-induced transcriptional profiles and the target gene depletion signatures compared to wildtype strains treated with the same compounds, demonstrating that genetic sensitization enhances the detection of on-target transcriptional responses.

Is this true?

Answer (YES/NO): NO